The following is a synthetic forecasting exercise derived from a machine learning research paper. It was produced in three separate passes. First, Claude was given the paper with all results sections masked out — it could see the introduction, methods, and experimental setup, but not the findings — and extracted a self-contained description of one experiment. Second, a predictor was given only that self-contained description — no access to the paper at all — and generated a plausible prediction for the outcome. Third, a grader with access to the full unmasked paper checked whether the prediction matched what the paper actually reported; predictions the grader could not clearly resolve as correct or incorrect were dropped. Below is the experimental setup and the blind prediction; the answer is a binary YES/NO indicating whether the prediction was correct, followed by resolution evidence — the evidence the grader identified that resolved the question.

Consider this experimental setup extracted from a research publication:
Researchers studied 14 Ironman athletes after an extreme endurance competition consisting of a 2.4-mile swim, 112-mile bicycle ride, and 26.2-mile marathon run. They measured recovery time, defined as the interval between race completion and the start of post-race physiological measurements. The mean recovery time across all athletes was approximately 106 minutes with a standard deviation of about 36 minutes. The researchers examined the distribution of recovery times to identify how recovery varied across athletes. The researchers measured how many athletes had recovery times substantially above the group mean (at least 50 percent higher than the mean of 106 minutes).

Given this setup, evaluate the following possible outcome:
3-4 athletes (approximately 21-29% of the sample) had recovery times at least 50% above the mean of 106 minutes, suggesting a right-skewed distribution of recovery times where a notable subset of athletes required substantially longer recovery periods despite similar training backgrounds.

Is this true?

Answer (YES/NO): NO